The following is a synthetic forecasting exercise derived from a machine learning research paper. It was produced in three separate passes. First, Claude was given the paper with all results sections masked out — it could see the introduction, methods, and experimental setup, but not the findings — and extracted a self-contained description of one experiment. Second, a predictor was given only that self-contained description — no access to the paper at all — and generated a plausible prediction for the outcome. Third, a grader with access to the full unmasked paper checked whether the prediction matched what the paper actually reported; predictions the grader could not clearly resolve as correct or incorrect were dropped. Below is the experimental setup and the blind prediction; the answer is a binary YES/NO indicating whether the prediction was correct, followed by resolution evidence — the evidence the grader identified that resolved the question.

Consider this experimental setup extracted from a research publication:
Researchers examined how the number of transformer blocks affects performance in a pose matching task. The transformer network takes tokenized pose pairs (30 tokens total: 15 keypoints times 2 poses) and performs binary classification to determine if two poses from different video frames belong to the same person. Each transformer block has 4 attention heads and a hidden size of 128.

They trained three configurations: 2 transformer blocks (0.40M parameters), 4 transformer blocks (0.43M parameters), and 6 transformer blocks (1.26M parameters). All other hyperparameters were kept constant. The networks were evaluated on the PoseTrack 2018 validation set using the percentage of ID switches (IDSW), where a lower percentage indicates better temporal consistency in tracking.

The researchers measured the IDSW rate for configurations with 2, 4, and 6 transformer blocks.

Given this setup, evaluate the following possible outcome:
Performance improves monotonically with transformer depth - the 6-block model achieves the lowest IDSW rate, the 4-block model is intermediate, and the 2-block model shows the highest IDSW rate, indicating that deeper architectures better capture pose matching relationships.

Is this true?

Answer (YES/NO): NO